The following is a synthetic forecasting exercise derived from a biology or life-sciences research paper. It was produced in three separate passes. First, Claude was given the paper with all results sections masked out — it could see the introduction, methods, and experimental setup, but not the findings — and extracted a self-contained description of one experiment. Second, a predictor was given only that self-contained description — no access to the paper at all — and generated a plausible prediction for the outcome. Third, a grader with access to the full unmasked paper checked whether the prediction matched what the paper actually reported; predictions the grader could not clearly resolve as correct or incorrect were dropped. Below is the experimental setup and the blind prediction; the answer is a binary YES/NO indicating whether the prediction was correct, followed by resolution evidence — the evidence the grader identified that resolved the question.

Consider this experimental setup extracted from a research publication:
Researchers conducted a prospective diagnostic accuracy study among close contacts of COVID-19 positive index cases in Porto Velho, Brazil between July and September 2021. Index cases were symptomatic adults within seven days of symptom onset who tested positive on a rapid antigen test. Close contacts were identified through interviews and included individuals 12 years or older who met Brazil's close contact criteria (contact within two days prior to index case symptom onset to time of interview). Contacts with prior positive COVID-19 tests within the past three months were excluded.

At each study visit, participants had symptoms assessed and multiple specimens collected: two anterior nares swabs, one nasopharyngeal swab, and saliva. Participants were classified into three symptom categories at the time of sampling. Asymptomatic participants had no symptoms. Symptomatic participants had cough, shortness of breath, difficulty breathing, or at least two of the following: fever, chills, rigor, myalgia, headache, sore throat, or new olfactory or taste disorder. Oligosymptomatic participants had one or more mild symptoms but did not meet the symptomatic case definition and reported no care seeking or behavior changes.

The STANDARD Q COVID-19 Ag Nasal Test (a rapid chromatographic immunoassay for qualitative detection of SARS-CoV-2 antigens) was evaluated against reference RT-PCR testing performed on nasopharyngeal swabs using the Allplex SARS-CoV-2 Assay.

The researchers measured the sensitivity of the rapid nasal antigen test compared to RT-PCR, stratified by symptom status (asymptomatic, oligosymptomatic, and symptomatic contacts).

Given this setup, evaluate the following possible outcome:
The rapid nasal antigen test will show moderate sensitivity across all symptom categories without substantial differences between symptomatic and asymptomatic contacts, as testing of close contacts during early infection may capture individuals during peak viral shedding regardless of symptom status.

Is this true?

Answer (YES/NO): NO